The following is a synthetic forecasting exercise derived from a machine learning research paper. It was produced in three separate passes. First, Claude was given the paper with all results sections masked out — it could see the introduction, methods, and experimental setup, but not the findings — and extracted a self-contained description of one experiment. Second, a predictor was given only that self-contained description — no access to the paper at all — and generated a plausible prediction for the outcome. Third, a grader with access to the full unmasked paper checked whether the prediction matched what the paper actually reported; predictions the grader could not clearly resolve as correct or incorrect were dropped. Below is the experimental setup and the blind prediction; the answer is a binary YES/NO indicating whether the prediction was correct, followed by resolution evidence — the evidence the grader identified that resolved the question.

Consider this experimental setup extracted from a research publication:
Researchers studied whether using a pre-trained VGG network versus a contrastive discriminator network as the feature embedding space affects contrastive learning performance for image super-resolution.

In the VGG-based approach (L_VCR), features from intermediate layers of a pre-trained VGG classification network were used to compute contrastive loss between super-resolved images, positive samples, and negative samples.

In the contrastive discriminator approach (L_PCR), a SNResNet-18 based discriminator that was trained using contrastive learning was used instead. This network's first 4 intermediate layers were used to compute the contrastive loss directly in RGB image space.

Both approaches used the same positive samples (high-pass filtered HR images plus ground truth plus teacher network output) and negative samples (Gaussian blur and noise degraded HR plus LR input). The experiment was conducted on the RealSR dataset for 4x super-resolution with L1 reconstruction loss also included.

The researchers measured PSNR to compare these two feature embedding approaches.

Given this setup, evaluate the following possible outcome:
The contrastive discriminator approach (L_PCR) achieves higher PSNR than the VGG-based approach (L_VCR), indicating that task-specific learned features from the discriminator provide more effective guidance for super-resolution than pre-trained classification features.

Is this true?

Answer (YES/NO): YES